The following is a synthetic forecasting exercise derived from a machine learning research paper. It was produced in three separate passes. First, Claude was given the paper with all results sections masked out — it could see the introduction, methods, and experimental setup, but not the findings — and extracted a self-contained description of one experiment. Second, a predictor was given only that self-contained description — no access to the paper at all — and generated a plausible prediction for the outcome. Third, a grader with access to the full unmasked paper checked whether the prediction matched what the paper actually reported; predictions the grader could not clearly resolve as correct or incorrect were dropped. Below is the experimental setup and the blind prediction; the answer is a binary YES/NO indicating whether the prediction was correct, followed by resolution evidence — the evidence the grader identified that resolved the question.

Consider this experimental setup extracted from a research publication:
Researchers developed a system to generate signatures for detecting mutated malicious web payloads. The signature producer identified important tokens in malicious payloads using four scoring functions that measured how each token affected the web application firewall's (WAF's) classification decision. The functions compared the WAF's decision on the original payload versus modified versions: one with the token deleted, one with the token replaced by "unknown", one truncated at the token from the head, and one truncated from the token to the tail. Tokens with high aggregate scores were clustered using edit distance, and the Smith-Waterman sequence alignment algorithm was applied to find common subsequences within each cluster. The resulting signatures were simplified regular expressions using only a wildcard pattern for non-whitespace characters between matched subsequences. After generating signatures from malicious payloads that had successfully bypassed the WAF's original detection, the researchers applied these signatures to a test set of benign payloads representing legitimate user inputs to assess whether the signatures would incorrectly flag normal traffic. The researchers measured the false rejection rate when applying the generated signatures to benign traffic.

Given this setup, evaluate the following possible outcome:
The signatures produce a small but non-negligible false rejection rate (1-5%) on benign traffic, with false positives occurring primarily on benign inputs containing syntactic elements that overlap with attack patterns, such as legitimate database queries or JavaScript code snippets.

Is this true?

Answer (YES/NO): NO